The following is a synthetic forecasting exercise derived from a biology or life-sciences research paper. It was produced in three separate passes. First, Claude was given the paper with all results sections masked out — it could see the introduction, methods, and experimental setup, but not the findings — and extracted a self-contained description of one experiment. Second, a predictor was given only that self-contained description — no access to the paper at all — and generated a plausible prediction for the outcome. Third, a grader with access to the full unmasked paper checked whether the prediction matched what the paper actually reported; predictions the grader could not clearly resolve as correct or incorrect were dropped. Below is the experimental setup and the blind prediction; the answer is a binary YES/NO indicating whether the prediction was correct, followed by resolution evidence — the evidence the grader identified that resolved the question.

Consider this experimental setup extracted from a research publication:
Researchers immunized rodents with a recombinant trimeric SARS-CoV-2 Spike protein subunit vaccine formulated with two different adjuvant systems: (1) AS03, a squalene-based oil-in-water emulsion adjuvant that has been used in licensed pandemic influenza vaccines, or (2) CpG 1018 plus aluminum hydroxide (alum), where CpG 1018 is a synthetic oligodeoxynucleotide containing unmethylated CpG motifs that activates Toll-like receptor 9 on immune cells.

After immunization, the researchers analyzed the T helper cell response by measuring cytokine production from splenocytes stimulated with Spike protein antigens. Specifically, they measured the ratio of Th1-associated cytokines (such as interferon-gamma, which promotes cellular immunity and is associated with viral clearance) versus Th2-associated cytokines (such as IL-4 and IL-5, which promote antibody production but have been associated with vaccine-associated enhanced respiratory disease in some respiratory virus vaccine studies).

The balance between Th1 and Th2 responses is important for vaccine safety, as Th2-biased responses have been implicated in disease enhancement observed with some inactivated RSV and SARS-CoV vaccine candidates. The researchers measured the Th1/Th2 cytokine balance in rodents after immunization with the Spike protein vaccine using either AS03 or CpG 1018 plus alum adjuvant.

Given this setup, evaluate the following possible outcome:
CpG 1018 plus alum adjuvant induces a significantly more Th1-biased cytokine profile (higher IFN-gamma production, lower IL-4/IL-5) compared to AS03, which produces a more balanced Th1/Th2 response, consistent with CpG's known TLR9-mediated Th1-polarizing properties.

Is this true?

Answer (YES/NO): YES